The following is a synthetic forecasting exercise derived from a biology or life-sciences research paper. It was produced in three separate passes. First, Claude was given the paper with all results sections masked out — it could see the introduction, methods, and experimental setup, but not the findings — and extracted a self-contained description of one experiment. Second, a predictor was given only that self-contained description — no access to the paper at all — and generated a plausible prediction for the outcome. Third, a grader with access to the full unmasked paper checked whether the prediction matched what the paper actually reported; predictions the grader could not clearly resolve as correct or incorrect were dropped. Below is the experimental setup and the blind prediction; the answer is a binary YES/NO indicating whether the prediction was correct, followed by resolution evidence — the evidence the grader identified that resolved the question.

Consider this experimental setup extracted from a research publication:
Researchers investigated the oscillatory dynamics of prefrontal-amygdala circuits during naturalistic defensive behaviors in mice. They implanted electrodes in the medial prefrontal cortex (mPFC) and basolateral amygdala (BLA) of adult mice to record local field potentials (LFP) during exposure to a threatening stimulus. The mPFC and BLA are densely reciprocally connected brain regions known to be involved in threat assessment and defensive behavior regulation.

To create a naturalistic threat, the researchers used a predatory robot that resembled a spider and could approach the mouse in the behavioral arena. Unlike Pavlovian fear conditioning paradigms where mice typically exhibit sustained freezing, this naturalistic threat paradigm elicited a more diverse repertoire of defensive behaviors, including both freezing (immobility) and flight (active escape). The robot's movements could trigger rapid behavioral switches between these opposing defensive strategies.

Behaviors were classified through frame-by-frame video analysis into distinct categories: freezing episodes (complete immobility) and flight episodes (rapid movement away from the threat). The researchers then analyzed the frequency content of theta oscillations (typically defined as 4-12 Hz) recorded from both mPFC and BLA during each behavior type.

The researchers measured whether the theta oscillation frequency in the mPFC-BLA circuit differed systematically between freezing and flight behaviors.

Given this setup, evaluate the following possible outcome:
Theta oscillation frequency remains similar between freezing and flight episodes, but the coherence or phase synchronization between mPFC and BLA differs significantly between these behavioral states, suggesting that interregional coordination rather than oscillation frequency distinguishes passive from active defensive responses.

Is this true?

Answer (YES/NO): NO